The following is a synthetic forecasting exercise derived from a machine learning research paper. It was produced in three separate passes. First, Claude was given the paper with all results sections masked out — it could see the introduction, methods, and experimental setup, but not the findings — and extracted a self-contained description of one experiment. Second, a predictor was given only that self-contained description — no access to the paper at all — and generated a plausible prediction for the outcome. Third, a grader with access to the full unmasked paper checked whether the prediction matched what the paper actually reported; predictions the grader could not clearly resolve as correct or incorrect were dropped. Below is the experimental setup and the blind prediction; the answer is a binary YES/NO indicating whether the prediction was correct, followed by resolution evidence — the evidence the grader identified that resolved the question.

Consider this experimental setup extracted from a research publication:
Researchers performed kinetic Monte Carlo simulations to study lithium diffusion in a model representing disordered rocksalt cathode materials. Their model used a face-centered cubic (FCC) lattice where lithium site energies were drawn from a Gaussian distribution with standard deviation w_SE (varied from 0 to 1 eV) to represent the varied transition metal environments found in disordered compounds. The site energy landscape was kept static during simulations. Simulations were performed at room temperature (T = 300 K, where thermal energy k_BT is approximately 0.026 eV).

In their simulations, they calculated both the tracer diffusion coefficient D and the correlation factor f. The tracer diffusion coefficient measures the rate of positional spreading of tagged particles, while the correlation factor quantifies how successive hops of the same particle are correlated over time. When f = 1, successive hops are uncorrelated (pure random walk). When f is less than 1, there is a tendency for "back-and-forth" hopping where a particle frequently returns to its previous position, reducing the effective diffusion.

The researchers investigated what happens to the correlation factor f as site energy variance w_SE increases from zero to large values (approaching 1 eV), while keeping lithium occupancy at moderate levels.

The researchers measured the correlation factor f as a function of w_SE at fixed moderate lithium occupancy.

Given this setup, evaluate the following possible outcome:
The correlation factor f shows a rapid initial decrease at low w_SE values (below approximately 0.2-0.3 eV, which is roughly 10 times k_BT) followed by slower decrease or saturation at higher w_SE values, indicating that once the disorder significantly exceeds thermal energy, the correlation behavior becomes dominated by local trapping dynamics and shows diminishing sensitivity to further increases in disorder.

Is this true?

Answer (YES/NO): NO